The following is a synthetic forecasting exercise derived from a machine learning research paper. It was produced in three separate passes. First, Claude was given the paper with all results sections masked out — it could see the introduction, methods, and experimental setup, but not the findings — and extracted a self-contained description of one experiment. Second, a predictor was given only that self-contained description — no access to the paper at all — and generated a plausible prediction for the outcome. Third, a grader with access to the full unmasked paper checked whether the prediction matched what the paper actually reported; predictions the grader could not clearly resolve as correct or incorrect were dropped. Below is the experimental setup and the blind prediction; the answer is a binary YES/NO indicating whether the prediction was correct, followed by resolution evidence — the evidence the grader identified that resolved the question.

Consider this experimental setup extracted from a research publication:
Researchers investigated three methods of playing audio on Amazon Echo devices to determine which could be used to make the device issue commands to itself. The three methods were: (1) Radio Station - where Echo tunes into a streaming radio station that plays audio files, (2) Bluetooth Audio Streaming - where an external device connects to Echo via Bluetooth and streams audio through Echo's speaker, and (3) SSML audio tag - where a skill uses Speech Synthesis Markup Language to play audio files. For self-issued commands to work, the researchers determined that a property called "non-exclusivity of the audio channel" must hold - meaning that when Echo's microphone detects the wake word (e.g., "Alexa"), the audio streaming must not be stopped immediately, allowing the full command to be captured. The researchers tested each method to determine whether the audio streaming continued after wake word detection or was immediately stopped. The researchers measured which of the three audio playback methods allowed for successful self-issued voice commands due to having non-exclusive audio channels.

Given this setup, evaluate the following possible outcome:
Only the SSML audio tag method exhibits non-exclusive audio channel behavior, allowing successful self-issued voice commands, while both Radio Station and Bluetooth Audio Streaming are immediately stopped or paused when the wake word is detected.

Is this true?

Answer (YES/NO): NO